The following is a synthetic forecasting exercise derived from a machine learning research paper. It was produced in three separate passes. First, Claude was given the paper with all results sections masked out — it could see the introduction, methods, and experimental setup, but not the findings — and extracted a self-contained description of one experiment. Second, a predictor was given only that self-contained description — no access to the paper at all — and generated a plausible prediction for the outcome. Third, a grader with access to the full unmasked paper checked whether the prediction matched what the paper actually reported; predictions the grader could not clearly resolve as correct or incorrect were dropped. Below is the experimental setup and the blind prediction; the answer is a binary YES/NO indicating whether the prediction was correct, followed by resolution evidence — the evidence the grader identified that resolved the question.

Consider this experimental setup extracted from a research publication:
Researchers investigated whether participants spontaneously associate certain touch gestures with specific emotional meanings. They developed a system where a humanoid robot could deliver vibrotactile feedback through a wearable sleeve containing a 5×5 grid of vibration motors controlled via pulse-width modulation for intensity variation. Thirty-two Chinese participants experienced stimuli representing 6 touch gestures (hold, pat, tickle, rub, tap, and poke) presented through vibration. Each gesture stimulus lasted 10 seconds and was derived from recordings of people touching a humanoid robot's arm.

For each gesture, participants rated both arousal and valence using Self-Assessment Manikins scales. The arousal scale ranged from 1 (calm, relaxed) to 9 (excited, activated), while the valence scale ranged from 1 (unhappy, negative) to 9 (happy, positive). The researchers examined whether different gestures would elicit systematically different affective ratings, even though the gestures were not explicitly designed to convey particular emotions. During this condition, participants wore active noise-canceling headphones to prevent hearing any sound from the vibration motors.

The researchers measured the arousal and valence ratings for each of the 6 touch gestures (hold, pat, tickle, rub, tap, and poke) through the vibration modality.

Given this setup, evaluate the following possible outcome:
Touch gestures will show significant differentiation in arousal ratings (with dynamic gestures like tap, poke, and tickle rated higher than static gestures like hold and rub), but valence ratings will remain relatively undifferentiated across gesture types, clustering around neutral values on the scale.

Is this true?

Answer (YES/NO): NO